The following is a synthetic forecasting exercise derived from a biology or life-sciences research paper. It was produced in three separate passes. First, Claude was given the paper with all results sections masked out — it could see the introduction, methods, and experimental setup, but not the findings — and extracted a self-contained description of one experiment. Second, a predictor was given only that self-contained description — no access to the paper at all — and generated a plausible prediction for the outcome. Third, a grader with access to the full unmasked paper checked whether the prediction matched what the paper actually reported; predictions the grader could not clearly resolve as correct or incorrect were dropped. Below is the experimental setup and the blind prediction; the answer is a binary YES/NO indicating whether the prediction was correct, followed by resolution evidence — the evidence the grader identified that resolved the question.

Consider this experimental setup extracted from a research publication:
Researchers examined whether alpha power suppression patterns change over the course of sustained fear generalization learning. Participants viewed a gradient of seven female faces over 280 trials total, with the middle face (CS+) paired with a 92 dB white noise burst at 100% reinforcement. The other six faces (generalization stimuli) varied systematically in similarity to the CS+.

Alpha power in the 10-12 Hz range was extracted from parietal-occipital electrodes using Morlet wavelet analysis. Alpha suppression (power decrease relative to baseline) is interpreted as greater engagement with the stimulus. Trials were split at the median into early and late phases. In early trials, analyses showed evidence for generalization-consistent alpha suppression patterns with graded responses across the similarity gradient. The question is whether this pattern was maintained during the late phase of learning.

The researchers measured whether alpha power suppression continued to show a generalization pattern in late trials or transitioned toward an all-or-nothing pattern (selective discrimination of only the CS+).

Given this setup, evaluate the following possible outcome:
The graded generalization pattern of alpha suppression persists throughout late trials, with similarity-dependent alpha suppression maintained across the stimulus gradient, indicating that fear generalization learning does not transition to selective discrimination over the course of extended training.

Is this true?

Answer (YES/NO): NO